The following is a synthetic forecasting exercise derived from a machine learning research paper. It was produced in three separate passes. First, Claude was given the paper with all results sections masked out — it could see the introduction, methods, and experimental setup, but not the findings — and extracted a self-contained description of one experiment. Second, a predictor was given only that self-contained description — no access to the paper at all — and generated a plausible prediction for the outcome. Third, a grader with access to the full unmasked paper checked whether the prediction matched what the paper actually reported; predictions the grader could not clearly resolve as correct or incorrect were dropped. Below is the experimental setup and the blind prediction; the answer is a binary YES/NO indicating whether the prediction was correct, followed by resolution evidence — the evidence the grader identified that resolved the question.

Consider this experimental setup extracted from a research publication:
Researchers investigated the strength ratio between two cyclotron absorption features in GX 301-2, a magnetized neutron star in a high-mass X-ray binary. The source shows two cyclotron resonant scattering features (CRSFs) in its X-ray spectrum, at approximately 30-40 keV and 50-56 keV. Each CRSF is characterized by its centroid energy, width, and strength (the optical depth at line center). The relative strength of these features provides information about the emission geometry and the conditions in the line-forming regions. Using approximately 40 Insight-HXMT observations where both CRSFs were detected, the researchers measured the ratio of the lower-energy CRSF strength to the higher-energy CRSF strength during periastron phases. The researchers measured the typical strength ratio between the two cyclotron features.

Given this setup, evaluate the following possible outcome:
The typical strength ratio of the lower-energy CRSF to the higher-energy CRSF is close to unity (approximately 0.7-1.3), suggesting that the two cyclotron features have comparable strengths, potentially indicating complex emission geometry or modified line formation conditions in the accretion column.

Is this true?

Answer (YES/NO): NO